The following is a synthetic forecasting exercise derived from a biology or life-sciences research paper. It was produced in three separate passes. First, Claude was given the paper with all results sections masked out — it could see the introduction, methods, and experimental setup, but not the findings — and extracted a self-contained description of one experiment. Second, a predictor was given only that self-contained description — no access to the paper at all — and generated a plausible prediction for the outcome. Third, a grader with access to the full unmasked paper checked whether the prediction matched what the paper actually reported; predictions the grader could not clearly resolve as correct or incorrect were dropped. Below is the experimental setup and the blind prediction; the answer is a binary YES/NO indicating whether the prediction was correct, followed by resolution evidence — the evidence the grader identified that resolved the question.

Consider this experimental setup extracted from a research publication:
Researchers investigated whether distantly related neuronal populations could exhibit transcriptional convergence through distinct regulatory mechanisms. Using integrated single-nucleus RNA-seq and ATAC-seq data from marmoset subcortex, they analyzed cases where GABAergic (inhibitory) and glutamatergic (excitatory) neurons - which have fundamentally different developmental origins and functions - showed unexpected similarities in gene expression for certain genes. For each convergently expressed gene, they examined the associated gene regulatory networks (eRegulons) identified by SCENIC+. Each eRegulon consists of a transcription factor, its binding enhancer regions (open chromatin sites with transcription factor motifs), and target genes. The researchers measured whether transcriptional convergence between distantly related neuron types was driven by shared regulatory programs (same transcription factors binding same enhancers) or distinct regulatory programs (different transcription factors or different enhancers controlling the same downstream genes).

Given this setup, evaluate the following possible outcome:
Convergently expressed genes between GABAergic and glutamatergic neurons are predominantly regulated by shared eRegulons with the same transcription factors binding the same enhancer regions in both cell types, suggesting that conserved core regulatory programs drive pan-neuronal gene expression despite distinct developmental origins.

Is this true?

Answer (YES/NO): NO